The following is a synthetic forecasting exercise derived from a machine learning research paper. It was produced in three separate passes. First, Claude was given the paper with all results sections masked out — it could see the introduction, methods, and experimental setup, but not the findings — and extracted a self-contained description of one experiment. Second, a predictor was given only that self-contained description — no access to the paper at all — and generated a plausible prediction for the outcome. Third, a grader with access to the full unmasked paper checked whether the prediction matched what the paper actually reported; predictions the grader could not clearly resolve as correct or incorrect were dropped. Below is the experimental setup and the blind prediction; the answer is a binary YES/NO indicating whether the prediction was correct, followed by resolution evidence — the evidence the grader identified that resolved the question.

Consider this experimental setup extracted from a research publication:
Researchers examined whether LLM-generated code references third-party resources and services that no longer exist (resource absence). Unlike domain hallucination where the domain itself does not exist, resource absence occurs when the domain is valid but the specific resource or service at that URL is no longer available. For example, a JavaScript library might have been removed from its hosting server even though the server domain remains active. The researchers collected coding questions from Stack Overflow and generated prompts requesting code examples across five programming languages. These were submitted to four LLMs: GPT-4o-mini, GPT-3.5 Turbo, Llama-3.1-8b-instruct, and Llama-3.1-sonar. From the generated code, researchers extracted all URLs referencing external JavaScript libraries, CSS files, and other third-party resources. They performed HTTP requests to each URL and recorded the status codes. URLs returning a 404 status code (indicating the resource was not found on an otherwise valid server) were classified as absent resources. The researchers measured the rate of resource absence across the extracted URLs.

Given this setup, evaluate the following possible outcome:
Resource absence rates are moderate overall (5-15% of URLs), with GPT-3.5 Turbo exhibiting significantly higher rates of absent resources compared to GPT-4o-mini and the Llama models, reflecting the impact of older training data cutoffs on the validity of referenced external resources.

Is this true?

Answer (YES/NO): NO